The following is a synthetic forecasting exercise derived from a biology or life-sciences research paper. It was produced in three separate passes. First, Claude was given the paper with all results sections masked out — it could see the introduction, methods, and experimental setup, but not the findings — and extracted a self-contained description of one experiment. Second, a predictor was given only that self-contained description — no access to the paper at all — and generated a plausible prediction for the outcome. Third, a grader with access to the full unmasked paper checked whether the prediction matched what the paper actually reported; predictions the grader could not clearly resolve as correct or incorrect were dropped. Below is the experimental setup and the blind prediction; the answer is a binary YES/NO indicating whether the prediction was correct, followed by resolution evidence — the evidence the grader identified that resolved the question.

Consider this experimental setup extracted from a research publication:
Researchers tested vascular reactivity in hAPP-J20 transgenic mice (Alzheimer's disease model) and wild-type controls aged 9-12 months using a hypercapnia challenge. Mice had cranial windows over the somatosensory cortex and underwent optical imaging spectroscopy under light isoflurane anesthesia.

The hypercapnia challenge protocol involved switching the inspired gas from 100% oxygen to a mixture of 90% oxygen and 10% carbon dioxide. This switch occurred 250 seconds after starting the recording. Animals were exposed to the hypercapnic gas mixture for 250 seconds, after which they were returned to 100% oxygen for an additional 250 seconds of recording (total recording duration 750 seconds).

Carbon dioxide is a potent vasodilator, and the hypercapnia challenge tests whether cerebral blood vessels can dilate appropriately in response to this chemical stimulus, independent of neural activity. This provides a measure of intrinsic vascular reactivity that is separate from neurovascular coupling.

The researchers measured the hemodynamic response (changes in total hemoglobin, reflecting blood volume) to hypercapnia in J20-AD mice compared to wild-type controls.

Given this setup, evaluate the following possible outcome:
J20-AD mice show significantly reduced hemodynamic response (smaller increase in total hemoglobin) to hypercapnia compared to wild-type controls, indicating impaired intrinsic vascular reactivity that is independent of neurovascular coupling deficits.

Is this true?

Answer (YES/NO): NO